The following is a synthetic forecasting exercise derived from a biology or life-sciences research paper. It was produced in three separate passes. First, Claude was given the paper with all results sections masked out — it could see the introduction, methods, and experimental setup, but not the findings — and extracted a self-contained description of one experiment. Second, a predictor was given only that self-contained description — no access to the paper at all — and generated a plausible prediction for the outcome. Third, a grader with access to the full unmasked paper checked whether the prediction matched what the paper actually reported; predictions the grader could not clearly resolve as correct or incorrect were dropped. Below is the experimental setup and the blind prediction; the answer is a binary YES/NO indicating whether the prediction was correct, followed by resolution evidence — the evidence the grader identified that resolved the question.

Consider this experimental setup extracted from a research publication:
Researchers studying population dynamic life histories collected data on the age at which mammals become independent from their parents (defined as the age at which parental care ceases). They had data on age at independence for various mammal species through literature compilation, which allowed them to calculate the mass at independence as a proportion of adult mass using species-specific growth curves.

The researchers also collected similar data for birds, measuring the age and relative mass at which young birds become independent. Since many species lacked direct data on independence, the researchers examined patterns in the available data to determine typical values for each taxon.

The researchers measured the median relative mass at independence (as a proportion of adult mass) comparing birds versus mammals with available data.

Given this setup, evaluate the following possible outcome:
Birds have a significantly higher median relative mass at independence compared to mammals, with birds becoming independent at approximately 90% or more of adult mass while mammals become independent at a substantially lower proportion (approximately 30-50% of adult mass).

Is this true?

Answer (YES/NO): NO